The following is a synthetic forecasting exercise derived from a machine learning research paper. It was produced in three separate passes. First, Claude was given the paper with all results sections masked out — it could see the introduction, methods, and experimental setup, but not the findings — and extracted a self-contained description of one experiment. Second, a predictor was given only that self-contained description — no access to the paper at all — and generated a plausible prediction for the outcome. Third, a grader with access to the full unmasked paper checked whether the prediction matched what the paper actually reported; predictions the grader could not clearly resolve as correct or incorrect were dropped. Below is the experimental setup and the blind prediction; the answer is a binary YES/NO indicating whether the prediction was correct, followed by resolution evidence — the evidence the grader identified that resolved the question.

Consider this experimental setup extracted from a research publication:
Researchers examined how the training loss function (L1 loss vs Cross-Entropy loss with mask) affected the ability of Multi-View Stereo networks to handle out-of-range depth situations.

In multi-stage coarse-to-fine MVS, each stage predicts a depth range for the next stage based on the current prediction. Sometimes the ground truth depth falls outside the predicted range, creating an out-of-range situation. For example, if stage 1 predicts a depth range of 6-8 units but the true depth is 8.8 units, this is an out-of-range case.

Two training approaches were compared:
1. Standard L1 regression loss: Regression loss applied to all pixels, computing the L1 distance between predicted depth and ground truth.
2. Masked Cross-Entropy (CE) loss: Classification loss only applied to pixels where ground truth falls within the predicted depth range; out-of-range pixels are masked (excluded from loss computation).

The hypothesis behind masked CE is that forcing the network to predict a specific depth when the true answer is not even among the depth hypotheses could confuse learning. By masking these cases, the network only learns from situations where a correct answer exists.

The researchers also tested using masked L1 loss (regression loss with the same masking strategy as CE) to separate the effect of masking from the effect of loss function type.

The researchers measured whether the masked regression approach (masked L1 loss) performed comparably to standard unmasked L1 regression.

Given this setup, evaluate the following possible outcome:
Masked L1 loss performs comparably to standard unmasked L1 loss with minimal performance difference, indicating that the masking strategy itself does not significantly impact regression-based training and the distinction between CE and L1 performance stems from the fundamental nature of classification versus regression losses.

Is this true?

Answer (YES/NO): NO